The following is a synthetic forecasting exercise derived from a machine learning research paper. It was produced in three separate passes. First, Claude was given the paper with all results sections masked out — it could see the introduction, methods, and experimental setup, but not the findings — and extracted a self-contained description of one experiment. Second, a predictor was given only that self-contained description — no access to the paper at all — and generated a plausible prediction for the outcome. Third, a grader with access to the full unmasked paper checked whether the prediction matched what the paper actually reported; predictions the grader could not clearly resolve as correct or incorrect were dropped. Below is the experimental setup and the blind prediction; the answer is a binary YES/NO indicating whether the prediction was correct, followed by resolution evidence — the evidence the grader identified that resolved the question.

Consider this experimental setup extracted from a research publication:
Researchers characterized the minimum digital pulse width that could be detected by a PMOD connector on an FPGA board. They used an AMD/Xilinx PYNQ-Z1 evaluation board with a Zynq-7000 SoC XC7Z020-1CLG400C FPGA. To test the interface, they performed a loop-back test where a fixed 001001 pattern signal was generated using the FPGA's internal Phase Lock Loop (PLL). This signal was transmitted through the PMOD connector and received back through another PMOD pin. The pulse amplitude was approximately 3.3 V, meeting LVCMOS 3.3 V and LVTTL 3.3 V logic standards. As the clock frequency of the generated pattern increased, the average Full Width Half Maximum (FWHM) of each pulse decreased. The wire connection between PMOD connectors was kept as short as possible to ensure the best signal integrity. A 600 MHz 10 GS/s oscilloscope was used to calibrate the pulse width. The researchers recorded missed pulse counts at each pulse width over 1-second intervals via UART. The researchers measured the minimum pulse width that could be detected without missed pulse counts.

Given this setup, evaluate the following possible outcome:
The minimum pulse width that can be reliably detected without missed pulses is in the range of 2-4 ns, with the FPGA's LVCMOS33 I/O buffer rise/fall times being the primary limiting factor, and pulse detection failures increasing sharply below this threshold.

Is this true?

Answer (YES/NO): NO